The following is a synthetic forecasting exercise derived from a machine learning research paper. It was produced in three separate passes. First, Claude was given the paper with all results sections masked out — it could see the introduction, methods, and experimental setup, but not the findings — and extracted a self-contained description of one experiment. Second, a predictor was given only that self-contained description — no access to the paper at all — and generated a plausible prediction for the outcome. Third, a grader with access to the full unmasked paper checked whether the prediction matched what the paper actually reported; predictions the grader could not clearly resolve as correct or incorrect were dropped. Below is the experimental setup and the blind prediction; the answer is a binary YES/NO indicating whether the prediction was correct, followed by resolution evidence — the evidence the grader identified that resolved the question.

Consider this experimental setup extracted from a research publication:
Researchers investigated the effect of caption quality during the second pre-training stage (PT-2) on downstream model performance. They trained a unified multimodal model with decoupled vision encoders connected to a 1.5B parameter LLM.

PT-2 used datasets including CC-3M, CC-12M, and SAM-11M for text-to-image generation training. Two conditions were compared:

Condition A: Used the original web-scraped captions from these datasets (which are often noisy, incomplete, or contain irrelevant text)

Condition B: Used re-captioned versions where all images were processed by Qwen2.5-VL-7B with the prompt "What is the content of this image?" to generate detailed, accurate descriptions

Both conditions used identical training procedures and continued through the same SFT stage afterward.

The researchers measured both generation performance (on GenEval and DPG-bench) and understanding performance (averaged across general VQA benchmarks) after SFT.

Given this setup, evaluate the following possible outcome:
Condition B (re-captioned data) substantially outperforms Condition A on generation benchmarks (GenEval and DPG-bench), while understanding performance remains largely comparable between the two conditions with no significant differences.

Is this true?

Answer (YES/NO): NO